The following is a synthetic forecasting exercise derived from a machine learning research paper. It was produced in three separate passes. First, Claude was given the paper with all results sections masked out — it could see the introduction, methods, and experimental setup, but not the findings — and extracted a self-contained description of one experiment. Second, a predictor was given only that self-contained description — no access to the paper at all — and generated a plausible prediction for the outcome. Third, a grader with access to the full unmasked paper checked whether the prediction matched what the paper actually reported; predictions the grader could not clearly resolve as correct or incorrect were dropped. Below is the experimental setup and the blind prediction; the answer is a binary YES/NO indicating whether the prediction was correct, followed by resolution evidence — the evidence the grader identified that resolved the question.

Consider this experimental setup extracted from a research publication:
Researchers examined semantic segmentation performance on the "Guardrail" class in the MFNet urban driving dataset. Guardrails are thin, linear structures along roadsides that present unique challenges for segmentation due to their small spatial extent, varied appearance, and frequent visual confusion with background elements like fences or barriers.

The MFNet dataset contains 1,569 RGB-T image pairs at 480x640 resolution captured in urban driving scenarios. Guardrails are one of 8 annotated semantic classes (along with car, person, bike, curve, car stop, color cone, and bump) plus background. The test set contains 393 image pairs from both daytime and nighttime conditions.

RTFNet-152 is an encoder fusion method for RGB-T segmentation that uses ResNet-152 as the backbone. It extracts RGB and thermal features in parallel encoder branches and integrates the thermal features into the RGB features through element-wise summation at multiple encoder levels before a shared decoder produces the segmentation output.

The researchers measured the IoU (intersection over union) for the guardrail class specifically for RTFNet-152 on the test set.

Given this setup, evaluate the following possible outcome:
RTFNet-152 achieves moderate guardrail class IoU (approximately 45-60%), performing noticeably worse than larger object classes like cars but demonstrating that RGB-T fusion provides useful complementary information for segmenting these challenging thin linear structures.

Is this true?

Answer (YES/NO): NO